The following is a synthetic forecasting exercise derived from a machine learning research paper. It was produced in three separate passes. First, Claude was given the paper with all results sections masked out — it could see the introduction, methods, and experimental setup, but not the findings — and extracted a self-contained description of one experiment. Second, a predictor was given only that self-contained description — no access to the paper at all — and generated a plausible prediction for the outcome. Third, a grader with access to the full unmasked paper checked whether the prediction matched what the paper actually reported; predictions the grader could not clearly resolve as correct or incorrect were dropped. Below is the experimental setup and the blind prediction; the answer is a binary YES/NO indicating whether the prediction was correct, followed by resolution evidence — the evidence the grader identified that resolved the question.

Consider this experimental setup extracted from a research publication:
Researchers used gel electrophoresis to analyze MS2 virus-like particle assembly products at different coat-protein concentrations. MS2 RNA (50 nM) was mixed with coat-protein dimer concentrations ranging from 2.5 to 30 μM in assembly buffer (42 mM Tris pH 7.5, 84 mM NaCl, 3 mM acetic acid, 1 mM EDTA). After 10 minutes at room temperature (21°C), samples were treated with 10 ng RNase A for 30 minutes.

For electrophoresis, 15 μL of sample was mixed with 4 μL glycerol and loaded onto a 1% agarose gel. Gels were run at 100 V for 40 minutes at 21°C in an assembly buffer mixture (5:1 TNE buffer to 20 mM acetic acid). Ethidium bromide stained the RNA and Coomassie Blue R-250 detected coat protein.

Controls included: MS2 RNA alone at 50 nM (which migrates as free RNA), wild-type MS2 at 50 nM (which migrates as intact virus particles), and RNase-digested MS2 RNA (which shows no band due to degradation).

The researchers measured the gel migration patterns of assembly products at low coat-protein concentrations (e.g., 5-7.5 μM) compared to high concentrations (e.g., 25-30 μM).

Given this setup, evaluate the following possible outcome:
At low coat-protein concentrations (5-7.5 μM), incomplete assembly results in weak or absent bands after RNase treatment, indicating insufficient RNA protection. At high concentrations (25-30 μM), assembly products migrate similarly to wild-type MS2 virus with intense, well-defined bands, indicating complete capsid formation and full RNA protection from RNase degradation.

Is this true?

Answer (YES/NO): NO